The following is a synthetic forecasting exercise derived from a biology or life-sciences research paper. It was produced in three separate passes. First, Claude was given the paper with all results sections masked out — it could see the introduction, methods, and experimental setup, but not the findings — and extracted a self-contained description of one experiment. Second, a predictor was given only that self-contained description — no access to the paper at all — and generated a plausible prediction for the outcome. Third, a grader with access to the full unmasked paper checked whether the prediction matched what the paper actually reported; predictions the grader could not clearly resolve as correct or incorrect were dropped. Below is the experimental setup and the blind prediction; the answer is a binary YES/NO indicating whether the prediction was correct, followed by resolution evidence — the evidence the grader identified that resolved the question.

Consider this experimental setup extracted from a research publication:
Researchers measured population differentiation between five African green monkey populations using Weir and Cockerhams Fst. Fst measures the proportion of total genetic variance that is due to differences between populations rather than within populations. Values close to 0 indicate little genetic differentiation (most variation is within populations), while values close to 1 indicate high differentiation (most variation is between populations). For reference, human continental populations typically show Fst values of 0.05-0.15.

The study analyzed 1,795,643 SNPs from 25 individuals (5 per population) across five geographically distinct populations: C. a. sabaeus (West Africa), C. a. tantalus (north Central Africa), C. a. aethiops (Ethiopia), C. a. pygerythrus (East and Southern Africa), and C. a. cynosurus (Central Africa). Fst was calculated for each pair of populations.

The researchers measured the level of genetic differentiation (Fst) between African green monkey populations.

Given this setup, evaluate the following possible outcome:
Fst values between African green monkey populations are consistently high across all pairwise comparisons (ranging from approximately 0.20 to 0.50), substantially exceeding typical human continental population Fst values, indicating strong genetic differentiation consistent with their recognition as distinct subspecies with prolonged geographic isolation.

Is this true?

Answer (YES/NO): NO